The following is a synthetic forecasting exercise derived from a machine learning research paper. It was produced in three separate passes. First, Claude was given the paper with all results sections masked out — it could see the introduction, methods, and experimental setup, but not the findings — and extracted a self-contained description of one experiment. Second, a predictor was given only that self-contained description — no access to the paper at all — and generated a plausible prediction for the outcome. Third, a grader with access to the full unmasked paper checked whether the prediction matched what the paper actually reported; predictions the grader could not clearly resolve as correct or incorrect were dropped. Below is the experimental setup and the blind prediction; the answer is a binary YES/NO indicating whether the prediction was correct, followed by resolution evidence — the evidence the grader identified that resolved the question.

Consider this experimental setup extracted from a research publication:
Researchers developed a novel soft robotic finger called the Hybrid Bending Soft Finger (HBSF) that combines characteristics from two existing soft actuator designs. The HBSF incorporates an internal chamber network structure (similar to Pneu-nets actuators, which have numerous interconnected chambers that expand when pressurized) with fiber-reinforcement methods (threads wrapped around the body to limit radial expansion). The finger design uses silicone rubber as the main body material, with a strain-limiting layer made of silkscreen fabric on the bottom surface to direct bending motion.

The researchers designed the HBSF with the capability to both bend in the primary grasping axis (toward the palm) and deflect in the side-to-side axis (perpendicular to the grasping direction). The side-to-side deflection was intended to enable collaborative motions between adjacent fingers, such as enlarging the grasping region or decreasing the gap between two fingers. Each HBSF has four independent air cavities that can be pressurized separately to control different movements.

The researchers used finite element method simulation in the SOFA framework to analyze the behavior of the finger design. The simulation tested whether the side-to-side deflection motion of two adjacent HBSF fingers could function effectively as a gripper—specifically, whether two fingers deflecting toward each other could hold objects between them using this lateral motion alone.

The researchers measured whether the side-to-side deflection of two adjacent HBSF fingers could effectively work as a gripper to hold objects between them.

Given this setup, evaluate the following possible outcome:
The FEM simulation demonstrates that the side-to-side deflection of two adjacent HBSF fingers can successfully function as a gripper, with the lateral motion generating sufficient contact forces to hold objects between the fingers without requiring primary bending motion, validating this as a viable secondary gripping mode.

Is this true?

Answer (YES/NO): NO